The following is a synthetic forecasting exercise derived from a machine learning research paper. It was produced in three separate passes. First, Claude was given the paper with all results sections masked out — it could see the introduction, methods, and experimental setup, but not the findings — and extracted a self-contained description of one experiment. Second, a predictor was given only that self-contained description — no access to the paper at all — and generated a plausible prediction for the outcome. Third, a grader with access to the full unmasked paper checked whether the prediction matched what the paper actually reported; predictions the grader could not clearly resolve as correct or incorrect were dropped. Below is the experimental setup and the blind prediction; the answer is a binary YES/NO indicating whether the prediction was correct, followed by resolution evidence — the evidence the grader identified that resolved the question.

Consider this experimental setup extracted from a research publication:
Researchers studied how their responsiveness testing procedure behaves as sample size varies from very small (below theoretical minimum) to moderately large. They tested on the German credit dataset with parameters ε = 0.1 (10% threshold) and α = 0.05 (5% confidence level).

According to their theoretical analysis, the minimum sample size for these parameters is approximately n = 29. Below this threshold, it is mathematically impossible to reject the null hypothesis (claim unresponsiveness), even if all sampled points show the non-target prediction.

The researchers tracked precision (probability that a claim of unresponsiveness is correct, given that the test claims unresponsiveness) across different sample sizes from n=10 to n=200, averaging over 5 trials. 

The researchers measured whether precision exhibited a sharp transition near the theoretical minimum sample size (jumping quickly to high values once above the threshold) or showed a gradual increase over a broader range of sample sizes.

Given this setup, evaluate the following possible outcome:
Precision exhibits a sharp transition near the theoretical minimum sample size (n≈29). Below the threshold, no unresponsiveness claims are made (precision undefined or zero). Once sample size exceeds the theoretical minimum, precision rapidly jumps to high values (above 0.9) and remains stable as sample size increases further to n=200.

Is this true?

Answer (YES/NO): YES